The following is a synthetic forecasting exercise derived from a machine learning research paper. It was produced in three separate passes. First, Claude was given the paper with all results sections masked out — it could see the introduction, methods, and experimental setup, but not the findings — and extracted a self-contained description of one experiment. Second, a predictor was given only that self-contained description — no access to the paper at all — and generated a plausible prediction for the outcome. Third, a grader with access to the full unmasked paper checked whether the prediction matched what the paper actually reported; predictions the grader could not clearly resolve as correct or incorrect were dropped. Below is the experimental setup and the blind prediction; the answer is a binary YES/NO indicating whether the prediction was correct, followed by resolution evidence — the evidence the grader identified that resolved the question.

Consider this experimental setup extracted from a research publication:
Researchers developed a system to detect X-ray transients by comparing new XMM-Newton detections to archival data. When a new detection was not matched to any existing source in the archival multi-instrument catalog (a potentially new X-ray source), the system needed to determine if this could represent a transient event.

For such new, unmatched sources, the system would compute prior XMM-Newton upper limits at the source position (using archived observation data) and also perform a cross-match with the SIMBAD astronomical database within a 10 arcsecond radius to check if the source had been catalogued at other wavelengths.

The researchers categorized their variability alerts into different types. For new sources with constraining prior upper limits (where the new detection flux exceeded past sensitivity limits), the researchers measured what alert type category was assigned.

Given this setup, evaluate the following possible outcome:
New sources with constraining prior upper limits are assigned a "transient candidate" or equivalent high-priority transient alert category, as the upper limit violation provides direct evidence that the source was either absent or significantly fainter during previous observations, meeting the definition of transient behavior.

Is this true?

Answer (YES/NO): YES